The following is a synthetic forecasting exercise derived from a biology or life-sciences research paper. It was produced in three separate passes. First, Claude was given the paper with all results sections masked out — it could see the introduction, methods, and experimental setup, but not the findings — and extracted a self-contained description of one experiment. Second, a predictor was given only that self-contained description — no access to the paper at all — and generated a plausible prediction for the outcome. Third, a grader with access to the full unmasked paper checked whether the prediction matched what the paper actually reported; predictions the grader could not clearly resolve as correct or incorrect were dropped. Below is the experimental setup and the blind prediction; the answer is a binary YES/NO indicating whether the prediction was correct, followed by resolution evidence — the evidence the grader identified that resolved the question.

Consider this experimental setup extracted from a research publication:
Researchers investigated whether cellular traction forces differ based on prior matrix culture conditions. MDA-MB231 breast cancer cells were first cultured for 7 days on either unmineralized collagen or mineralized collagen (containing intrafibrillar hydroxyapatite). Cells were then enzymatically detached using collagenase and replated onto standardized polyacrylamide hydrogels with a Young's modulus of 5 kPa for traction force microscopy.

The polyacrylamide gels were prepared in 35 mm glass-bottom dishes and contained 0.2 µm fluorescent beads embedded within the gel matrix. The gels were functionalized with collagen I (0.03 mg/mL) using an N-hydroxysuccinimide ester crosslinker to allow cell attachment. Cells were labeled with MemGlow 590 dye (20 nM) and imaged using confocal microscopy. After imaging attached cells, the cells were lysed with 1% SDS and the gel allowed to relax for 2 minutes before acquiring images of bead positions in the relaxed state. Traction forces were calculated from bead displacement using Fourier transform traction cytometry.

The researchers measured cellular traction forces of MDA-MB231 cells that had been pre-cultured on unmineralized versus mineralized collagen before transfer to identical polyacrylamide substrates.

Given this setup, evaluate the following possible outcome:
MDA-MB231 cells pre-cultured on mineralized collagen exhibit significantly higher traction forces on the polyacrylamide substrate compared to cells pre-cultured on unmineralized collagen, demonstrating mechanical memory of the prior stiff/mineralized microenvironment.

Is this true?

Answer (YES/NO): NO